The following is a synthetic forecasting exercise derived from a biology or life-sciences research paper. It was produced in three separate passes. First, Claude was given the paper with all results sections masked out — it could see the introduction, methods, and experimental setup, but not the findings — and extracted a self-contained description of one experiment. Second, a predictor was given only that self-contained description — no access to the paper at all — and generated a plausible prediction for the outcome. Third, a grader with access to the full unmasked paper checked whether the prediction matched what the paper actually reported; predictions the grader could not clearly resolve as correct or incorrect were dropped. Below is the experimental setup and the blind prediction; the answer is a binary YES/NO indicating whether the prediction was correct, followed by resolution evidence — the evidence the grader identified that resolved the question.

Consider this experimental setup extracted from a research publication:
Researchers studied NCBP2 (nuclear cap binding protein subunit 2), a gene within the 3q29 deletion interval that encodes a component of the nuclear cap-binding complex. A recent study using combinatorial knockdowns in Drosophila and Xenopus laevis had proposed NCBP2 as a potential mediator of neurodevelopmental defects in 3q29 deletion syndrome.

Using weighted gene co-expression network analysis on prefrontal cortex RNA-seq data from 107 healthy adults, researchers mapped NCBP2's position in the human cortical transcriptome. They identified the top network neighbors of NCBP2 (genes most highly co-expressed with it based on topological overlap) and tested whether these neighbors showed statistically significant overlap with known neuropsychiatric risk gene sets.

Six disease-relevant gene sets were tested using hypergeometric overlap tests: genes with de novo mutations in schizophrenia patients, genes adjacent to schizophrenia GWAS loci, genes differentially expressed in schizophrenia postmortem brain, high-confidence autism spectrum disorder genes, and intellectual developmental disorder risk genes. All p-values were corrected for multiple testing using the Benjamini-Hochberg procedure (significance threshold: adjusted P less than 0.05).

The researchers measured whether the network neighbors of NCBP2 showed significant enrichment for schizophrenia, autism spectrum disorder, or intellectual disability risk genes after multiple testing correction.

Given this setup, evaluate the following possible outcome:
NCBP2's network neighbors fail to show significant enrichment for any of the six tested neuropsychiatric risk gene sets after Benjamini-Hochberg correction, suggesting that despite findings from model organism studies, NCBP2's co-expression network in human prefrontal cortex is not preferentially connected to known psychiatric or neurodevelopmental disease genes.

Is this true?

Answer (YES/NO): YES